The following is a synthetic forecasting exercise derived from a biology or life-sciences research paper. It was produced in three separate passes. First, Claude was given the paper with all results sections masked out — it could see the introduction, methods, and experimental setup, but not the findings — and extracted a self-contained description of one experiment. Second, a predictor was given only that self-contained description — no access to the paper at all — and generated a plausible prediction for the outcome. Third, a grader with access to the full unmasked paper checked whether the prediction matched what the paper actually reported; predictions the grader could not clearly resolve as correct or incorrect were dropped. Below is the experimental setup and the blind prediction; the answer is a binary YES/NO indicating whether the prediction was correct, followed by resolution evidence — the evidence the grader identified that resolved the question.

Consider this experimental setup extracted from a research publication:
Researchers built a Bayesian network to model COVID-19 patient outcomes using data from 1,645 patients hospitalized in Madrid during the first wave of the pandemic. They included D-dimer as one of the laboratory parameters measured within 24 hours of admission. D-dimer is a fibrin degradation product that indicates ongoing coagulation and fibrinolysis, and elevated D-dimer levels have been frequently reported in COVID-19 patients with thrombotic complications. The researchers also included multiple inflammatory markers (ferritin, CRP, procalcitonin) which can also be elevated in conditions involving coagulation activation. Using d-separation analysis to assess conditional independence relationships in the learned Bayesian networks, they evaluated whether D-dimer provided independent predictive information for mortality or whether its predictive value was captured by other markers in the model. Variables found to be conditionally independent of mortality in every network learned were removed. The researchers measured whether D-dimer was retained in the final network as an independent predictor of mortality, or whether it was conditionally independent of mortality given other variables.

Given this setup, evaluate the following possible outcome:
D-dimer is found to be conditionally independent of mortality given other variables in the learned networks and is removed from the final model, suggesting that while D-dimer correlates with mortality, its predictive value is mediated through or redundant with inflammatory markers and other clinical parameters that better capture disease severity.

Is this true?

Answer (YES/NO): NO